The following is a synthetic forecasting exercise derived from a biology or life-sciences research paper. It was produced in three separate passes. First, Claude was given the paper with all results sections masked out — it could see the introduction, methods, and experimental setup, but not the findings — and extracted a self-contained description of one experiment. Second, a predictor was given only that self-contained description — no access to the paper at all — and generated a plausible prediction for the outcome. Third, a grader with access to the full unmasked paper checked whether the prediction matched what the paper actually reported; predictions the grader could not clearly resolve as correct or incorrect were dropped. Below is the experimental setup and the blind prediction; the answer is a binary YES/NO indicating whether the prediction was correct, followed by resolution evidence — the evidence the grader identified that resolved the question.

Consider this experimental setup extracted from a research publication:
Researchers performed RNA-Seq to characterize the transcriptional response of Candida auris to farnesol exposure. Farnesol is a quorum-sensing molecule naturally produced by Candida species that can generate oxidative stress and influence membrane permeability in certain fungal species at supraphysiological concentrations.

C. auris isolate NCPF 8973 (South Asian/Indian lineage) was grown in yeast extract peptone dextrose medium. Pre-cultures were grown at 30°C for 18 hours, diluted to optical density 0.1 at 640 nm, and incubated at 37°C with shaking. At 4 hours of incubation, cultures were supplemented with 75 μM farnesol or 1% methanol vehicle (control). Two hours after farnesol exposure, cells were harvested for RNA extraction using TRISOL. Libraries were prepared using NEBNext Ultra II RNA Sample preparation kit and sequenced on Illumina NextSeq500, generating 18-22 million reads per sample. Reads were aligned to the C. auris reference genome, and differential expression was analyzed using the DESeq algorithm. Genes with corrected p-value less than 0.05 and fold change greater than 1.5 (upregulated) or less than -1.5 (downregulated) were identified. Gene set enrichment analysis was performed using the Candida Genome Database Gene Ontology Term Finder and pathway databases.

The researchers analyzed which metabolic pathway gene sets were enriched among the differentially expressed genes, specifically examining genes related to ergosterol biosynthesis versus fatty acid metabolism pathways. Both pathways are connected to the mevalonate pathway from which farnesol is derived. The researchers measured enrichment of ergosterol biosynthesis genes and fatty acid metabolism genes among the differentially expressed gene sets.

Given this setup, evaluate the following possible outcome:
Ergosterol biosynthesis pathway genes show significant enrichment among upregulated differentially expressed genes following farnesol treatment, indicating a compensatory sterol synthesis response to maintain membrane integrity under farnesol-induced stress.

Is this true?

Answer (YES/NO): NO